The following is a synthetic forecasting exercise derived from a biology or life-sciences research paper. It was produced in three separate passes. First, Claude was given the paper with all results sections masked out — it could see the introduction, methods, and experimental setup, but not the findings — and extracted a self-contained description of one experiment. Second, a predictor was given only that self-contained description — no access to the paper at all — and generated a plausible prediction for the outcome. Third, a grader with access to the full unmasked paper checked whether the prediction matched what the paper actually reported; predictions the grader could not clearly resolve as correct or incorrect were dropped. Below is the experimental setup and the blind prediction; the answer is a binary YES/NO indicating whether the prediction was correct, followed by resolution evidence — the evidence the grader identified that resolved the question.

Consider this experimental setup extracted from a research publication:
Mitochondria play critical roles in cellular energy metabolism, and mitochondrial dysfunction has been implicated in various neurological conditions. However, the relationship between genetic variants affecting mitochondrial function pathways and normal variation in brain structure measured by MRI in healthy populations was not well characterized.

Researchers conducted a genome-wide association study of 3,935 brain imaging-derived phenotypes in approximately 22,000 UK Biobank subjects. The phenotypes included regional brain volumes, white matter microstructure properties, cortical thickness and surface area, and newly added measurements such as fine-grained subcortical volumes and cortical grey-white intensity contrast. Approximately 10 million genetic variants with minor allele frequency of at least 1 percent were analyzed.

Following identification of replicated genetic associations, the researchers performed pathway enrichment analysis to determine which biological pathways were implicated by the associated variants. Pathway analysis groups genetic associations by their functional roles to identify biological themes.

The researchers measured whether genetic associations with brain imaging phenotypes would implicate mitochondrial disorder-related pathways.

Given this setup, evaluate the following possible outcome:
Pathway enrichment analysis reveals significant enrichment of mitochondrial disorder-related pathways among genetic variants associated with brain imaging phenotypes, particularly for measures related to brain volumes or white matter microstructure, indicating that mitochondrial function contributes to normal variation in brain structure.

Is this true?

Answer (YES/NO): NO